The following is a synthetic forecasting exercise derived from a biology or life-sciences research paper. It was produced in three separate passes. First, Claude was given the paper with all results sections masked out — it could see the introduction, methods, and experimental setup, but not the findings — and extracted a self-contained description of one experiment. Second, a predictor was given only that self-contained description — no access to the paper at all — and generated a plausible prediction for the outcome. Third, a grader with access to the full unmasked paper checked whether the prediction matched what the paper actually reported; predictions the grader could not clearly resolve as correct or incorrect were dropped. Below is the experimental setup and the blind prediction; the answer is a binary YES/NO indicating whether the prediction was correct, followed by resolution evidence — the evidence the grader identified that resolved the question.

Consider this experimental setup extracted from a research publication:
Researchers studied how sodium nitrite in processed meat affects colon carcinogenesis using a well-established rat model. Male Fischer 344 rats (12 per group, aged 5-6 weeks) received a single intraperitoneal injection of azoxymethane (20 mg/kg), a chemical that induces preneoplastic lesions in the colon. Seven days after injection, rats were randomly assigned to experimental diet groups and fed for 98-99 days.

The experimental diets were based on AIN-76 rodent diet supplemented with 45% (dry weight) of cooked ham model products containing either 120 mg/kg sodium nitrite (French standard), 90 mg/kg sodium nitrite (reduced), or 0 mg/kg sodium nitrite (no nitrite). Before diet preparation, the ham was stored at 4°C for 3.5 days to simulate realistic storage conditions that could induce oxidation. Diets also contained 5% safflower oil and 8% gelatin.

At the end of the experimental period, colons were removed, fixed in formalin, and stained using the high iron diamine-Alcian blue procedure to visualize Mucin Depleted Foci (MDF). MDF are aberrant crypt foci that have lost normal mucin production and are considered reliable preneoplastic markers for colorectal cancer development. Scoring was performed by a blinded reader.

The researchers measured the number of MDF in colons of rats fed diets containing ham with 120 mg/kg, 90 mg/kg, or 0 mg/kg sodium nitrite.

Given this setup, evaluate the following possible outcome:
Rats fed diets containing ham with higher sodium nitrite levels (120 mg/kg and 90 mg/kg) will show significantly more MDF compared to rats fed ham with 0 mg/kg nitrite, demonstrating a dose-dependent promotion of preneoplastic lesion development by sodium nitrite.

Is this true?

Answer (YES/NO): NO